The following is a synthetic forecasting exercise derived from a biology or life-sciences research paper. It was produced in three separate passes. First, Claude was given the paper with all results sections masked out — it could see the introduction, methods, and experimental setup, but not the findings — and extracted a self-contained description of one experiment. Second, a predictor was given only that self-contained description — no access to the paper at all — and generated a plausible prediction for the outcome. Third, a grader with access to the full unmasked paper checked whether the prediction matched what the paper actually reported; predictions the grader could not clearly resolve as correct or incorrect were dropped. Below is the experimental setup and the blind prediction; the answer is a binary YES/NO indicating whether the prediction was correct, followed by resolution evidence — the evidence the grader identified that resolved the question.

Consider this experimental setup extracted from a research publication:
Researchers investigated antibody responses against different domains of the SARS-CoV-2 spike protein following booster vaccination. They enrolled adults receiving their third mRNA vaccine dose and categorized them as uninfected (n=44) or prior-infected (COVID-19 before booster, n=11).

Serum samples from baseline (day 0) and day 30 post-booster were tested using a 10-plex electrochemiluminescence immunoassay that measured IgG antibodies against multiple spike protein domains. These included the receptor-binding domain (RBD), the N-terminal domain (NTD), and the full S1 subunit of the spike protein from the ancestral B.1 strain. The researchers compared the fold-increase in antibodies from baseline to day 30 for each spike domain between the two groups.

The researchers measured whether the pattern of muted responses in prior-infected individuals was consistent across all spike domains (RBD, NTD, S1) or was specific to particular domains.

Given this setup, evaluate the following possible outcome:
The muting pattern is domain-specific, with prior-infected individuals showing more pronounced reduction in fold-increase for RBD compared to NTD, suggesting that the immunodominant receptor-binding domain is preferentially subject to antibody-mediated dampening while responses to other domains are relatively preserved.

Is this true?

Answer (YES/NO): NO